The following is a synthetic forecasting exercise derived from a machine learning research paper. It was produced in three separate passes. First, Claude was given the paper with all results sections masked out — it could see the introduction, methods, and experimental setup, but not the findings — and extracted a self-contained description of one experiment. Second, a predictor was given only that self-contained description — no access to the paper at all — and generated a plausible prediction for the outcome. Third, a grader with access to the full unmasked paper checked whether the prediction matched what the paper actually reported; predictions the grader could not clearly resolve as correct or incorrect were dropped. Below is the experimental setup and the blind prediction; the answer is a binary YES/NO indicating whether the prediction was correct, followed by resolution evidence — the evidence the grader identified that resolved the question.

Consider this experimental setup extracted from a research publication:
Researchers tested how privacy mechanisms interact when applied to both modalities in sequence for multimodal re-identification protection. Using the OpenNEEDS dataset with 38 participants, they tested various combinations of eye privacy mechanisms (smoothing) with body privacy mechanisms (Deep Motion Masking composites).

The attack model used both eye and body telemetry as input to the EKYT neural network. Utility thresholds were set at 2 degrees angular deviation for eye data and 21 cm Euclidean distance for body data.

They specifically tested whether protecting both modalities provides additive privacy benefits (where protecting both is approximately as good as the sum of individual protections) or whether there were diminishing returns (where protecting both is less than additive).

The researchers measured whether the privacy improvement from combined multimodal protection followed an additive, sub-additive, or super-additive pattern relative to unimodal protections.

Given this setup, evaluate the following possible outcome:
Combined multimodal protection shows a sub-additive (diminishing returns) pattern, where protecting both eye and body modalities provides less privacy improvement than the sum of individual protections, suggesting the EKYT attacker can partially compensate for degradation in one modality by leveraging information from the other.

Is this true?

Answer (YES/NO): NO